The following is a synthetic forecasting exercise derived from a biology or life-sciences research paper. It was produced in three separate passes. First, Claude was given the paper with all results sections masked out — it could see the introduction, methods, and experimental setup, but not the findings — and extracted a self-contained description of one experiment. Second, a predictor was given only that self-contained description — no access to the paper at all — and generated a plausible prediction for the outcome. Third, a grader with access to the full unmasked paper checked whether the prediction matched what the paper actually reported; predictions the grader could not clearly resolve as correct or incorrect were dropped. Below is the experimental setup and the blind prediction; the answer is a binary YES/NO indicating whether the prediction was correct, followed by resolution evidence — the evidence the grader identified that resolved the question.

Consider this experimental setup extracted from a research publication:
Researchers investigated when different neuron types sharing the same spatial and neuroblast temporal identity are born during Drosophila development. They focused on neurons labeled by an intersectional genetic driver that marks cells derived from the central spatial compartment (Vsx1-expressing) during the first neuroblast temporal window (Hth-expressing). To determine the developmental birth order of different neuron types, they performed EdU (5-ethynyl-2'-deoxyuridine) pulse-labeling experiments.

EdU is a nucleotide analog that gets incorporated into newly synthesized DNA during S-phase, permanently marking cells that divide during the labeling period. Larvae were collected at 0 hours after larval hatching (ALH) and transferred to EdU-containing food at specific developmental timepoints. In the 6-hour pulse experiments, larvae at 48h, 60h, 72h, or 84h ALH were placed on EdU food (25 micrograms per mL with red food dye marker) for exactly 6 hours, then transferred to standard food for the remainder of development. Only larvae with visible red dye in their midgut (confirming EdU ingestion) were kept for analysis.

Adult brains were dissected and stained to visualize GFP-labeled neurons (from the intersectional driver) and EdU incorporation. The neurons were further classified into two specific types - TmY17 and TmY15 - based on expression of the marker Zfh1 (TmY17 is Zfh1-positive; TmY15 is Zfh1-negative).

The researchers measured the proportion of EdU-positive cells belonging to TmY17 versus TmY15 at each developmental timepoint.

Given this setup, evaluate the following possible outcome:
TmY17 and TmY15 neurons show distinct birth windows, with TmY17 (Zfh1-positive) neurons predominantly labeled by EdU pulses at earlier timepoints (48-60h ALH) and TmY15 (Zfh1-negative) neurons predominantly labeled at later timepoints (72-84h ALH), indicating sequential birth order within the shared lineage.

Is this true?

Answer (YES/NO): NO